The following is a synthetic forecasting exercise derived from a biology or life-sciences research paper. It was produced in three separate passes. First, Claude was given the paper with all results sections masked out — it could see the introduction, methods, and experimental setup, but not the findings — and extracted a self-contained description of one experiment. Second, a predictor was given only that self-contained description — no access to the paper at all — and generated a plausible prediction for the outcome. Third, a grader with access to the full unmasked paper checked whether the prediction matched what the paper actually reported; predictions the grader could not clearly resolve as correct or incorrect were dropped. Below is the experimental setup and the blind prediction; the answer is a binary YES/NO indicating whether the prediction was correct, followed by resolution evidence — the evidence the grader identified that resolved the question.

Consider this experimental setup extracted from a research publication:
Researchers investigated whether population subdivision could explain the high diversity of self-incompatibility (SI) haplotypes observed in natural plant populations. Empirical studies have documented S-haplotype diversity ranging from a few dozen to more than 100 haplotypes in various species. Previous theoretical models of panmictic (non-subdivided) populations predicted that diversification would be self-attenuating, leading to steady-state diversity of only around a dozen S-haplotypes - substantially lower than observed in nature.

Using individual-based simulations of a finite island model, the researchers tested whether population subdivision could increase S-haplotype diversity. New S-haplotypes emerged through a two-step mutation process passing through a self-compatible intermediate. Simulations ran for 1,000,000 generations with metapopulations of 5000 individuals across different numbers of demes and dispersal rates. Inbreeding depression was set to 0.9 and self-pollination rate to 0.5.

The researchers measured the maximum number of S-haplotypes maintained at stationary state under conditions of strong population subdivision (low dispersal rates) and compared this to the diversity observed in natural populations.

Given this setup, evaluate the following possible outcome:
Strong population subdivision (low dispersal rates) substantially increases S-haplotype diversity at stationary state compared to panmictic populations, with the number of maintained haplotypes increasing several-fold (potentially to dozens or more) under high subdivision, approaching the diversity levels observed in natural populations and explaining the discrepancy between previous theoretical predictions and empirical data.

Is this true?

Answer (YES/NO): NO